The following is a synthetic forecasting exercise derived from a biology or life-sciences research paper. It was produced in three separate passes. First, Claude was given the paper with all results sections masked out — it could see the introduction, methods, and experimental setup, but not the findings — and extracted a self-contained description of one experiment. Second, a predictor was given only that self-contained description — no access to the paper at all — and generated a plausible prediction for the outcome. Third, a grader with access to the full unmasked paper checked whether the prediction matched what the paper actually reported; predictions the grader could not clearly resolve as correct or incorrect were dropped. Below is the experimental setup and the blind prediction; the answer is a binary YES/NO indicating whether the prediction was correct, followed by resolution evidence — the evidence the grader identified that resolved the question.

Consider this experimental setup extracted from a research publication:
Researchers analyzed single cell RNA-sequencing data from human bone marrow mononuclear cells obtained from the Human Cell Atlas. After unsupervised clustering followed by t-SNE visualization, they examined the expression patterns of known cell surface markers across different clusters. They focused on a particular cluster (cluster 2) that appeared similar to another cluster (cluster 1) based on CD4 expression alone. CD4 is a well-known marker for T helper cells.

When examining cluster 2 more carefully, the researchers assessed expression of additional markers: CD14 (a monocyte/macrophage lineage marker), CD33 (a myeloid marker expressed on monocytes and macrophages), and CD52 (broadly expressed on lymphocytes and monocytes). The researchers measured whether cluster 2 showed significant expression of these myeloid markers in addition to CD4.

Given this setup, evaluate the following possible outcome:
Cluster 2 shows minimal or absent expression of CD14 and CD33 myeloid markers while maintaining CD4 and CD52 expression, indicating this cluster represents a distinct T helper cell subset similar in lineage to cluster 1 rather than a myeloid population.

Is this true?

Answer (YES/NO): NO